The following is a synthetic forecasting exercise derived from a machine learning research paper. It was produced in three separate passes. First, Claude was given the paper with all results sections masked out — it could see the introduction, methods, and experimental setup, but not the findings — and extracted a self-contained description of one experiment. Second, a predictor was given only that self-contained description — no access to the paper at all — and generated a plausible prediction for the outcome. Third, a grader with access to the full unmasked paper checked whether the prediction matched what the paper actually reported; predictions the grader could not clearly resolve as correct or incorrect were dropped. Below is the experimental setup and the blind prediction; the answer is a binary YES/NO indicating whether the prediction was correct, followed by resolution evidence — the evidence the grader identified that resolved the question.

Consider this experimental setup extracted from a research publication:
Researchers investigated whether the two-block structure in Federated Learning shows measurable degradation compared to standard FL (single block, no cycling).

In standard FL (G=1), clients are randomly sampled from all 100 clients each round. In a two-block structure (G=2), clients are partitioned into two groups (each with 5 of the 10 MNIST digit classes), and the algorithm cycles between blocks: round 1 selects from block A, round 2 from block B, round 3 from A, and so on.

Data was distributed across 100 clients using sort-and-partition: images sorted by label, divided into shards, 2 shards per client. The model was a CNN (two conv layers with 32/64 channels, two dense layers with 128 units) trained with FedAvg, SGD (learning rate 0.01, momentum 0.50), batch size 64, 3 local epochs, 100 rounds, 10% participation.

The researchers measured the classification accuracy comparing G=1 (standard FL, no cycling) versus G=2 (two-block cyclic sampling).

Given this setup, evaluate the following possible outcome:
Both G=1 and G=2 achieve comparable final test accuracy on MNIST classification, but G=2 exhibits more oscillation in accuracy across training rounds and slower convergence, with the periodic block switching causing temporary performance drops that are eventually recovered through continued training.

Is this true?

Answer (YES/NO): NO